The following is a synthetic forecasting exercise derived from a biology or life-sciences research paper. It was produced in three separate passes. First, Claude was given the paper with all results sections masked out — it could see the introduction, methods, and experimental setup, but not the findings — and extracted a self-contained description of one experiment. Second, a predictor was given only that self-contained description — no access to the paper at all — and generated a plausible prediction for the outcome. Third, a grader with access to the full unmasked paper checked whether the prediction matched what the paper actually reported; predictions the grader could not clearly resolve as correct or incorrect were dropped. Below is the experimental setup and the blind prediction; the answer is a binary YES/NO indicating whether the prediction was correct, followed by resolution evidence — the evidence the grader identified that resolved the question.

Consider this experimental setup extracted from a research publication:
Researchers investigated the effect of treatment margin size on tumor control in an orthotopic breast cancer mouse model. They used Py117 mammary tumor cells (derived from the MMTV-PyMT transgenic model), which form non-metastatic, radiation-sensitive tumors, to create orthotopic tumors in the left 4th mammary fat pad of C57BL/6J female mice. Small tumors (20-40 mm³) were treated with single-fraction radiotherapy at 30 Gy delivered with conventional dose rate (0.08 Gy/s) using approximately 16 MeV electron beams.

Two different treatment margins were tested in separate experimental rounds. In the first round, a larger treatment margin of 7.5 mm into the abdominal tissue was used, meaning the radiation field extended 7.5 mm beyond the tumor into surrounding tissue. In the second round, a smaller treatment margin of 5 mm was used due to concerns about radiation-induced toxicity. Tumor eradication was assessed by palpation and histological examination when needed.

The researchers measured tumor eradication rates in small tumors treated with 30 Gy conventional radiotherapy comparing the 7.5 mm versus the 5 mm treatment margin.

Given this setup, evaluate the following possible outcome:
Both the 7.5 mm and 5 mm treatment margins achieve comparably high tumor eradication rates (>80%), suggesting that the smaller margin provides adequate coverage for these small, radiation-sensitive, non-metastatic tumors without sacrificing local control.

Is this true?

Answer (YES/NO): NO